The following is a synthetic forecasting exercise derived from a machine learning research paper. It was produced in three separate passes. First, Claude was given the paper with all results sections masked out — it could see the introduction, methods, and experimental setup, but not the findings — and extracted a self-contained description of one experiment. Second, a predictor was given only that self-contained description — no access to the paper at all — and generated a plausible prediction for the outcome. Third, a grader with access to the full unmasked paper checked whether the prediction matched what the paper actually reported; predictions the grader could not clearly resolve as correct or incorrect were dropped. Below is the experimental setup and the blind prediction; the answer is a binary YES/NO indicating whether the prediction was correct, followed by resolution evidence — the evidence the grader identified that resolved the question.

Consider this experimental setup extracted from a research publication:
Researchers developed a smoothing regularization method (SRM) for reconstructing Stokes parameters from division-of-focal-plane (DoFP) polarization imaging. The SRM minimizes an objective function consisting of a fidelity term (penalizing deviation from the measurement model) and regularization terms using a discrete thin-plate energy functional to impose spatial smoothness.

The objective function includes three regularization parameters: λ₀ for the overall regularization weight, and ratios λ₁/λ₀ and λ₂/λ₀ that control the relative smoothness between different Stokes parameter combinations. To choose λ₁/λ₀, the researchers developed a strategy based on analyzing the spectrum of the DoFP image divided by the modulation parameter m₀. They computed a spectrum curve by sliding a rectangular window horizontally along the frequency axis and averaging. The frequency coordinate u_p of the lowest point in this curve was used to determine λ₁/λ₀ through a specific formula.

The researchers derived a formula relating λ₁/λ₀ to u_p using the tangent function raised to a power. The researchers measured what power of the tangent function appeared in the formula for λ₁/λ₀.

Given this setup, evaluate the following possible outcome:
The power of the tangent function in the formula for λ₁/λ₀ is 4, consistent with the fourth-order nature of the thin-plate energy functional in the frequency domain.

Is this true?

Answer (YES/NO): YES